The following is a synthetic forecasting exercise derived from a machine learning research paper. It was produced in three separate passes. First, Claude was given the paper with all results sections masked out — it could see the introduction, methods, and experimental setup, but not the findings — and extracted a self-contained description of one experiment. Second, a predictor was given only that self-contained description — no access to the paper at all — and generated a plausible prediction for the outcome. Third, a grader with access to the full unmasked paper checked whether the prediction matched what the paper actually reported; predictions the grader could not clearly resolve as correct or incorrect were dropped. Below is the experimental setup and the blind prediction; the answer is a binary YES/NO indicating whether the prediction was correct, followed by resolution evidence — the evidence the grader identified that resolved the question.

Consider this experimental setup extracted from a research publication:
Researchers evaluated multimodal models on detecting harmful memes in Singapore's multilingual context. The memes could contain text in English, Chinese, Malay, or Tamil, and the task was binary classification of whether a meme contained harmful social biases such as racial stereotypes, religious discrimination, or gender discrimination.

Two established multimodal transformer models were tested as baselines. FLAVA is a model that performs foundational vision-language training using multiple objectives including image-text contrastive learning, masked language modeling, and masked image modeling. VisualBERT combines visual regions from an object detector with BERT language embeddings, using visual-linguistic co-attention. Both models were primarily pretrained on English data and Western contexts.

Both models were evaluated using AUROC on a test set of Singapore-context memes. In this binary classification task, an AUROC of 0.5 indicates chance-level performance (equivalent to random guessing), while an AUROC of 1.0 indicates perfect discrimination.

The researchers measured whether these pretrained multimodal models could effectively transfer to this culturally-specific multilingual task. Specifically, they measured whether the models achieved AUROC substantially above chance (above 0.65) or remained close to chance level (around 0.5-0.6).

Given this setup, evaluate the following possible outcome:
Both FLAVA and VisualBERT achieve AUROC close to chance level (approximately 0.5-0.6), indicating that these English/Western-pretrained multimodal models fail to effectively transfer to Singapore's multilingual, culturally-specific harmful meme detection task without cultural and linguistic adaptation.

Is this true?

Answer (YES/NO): YES